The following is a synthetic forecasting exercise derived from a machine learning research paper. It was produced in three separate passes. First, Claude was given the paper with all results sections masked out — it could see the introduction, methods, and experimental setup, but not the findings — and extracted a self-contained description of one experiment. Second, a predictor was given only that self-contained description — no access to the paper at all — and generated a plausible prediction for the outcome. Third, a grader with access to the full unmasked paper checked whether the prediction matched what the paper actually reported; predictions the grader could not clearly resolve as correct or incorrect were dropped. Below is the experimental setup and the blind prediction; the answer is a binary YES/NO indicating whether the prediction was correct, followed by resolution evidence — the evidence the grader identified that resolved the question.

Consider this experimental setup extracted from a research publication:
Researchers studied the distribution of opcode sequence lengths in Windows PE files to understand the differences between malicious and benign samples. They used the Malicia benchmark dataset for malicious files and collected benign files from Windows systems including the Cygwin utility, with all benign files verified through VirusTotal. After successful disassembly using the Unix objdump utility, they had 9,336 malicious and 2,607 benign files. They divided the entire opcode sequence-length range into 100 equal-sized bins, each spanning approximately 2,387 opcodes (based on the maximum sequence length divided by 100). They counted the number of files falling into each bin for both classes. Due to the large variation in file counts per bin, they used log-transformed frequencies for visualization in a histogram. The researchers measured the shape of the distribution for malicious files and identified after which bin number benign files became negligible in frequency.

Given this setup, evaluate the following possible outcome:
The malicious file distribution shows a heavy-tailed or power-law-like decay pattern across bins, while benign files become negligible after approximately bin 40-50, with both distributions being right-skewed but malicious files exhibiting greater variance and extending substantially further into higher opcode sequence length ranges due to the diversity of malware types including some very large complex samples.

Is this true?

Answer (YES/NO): NO